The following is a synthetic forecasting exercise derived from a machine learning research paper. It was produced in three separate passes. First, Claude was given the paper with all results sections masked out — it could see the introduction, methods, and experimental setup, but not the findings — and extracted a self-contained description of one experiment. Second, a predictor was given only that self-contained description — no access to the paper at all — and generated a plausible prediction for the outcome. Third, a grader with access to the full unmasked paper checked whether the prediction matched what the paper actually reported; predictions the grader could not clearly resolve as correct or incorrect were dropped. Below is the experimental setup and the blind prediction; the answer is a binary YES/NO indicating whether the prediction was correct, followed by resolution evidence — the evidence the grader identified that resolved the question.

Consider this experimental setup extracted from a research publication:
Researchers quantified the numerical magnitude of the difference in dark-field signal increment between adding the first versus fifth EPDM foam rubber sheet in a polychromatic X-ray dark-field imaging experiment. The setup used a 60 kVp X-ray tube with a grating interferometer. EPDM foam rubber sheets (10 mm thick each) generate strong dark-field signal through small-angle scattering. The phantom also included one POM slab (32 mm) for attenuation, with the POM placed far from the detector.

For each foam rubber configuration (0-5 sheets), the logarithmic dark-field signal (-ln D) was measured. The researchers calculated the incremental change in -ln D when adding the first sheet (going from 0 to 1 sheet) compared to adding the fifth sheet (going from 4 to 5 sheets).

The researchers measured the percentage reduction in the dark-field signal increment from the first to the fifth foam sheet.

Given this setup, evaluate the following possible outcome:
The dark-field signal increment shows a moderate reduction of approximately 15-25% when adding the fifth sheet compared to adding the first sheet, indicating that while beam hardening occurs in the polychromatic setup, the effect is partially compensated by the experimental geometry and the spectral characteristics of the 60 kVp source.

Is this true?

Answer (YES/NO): NO